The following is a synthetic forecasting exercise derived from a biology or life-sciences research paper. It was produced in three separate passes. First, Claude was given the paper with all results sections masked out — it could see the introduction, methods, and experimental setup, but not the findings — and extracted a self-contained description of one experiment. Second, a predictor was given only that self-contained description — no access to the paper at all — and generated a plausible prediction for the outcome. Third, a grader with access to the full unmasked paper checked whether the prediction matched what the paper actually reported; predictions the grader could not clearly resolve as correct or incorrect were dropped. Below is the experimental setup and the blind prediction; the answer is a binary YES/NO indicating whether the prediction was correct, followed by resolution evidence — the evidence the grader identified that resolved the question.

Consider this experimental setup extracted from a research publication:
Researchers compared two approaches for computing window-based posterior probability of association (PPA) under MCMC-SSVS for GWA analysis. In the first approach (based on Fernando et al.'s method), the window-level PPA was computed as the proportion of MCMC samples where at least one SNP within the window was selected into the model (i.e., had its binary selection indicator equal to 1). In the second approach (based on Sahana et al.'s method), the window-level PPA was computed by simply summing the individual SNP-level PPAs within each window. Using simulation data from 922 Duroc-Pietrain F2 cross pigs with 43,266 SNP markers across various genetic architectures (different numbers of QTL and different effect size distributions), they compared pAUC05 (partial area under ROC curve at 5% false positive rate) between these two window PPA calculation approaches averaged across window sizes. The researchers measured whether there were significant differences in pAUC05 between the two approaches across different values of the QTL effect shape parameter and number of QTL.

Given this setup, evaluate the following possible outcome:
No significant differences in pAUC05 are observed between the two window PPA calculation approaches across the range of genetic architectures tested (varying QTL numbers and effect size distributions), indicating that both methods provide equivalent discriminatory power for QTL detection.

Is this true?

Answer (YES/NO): NO